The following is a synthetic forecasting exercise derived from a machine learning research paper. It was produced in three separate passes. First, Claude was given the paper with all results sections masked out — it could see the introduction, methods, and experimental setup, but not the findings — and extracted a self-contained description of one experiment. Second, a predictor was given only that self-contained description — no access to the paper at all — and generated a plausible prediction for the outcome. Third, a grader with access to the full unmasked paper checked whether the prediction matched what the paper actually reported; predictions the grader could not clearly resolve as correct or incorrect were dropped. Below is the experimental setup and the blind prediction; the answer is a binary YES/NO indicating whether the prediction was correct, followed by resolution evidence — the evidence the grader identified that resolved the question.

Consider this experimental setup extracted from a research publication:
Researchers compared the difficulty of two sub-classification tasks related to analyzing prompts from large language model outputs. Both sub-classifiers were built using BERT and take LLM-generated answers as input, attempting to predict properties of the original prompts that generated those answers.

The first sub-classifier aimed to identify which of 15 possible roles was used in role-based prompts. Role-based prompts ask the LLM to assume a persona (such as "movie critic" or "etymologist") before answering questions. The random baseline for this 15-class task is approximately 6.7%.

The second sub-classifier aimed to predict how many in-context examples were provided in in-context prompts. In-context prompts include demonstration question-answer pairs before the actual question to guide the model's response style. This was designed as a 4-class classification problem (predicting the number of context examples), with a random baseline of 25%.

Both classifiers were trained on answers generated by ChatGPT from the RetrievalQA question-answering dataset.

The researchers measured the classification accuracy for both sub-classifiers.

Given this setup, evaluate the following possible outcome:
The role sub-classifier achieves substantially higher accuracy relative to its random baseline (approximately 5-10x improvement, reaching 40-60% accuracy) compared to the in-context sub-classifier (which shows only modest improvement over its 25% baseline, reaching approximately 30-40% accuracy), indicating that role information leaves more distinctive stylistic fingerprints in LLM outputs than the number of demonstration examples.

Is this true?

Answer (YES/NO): NO